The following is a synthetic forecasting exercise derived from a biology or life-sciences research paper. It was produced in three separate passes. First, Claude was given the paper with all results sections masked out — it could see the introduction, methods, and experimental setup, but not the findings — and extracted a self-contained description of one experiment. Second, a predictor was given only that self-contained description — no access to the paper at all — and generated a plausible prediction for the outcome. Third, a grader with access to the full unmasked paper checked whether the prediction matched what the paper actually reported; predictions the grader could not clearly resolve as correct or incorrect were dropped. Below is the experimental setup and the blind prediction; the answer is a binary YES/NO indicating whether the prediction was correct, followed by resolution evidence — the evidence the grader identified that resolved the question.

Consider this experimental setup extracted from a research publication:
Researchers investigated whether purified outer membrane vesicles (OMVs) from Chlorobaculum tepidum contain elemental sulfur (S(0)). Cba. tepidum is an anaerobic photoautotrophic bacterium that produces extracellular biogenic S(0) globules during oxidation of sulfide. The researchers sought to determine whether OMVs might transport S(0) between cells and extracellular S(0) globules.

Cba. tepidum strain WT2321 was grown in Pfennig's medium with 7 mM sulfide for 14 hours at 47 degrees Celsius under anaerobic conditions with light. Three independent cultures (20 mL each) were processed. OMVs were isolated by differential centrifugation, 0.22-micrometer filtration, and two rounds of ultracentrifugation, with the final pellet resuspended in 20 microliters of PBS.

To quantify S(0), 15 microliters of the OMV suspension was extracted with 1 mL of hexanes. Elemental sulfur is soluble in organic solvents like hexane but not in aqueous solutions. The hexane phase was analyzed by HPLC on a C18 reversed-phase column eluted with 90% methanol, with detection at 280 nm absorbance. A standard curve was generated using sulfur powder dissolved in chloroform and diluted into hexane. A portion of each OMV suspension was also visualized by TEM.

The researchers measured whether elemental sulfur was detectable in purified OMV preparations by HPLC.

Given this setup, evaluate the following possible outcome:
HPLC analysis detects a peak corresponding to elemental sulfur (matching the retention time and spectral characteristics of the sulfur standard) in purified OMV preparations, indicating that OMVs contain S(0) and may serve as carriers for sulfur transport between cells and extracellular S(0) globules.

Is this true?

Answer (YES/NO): YES